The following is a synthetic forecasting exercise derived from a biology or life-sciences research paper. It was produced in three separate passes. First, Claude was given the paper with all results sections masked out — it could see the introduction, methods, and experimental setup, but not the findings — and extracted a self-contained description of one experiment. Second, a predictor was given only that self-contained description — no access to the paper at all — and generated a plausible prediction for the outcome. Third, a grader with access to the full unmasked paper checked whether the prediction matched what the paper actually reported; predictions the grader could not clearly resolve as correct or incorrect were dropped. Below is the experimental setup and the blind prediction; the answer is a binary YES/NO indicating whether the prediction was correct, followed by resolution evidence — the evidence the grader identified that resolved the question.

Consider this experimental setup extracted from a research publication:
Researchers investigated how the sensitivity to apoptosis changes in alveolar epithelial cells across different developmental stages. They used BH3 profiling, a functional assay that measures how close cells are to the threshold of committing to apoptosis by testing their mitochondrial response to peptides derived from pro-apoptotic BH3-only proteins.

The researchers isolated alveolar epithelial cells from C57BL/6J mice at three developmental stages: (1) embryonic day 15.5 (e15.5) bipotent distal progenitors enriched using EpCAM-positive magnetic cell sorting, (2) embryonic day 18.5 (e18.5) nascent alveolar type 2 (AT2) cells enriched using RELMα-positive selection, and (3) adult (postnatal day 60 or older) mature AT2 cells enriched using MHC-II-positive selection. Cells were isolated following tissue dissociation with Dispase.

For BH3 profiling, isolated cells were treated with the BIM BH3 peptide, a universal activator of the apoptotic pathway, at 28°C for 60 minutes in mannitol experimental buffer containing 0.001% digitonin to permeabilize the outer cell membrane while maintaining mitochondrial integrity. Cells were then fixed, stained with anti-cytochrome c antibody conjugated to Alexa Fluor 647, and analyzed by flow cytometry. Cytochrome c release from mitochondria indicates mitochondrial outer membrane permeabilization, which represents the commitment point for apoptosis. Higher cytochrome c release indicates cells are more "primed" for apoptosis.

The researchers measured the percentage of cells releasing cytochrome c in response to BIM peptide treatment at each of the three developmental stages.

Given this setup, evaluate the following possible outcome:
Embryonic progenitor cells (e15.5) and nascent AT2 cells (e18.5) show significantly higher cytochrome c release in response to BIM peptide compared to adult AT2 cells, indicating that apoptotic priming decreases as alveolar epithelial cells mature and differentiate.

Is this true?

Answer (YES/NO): YES